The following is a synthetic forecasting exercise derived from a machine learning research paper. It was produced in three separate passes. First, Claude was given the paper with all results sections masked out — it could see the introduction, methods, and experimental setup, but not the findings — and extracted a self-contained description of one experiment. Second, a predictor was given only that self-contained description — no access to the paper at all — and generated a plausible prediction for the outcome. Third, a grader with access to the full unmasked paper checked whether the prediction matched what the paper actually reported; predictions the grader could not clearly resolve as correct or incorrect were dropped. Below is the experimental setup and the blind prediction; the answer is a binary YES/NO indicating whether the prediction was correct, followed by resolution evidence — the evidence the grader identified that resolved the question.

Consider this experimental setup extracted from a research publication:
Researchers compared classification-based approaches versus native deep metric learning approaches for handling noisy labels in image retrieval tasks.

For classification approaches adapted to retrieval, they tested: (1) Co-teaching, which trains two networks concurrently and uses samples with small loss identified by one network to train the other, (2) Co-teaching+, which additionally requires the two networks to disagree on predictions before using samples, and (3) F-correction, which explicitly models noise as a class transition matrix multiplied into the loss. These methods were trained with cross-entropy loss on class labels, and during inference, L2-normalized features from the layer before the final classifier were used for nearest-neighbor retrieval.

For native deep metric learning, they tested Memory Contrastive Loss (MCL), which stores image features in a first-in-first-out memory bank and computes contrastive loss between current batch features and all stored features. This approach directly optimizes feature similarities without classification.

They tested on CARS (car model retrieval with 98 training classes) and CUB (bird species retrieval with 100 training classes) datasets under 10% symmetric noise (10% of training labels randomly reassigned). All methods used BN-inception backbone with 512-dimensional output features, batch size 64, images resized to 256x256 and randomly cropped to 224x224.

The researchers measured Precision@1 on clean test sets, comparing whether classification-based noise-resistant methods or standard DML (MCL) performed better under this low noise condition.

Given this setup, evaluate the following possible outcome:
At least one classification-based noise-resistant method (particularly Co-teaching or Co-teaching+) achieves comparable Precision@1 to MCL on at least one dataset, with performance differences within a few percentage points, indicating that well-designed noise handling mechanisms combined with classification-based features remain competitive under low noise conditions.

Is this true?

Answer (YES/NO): YES